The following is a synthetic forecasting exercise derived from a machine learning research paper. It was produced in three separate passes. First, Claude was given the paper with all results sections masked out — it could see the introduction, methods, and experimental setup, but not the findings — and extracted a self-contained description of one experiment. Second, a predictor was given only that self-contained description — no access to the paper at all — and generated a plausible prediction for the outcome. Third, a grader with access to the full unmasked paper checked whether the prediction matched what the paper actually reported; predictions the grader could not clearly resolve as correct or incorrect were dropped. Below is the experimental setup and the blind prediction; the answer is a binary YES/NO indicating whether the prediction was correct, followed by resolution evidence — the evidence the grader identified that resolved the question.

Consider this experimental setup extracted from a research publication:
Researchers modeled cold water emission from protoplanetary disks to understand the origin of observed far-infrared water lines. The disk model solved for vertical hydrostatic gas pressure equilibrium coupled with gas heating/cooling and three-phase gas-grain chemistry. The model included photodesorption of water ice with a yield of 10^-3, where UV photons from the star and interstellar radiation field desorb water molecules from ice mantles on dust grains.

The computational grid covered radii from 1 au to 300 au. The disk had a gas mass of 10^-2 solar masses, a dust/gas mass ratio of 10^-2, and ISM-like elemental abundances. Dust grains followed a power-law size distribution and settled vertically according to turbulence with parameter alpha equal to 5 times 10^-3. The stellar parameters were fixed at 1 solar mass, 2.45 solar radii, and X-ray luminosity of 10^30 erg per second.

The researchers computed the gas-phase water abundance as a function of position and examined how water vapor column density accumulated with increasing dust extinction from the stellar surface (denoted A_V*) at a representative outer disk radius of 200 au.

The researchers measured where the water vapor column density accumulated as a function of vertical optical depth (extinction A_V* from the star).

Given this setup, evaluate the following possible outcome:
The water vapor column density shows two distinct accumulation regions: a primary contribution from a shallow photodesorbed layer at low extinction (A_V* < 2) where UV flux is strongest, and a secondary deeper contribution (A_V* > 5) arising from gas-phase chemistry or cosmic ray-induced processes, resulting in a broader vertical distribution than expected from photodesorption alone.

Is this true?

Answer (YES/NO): NO